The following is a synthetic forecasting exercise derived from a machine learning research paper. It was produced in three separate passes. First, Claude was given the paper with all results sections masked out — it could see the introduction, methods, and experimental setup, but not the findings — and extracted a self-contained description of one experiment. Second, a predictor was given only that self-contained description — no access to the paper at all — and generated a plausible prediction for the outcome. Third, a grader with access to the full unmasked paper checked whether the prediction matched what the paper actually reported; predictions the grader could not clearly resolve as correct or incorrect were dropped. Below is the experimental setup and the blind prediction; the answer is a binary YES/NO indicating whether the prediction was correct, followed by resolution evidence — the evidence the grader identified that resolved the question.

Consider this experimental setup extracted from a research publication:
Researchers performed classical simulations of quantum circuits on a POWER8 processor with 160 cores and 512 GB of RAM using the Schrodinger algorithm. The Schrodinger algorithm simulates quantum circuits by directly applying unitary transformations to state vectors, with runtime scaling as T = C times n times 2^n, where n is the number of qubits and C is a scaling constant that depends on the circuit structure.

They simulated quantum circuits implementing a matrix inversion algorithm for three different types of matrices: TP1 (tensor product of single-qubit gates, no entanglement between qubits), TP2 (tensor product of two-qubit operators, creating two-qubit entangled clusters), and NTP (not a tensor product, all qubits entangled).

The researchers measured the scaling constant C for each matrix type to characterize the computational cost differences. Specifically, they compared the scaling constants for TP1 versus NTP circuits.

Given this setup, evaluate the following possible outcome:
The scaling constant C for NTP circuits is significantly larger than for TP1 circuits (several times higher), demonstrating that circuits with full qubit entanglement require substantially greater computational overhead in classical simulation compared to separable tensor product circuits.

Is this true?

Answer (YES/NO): YES